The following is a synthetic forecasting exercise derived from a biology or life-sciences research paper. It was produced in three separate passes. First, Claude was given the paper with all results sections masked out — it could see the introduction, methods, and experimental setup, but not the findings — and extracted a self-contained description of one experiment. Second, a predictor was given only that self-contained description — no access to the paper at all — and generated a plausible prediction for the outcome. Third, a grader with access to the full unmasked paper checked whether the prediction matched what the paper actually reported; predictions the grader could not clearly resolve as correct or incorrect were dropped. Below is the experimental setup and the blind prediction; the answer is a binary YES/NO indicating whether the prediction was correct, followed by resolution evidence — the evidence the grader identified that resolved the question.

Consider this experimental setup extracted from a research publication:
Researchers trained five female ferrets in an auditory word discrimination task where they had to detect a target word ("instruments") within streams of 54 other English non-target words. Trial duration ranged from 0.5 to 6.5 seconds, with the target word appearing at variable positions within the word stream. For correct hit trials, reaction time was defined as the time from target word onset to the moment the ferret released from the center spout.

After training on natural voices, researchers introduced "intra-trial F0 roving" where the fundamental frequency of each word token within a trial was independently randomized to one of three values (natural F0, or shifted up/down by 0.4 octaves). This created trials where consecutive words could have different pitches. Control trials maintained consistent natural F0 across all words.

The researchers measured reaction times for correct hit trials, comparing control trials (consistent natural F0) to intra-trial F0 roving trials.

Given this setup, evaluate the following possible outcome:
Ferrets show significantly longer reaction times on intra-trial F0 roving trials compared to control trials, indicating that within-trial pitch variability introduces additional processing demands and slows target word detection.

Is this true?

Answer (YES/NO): YES